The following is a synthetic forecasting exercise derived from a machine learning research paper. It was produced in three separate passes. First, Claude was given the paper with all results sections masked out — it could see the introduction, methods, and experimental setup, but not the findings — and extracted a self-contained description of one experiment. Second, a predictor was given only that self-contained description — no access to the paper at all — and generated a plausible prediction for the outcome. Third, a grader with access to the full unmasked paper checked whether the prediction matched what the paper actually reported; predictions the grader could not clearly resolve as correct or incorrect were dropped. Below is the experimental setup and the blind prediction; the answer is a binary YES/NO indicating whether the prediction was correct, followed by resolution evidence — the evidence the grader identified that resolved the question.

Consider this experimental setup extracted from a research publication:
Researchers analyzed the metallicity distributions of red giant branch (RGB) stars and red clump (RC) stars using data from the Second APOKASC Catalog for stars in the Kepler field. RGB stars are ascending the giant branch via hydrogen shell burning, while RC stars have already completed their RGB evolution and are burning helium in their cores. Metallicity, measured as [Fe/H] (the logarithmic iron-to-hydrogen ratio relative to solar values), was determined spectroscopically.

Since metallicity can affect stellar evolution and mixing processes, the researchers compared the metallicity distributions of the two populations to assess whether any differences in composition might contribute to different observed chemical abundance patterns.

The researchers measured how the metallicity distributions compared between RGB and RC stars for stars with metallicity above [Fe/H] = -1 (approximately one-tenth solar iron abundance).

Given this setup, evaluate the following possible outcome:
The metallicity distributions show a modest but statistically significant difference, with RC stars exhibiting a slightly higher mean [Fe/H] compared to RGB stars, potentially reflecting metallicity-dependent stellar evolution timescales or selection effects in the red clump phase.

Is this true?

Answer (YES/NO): NO